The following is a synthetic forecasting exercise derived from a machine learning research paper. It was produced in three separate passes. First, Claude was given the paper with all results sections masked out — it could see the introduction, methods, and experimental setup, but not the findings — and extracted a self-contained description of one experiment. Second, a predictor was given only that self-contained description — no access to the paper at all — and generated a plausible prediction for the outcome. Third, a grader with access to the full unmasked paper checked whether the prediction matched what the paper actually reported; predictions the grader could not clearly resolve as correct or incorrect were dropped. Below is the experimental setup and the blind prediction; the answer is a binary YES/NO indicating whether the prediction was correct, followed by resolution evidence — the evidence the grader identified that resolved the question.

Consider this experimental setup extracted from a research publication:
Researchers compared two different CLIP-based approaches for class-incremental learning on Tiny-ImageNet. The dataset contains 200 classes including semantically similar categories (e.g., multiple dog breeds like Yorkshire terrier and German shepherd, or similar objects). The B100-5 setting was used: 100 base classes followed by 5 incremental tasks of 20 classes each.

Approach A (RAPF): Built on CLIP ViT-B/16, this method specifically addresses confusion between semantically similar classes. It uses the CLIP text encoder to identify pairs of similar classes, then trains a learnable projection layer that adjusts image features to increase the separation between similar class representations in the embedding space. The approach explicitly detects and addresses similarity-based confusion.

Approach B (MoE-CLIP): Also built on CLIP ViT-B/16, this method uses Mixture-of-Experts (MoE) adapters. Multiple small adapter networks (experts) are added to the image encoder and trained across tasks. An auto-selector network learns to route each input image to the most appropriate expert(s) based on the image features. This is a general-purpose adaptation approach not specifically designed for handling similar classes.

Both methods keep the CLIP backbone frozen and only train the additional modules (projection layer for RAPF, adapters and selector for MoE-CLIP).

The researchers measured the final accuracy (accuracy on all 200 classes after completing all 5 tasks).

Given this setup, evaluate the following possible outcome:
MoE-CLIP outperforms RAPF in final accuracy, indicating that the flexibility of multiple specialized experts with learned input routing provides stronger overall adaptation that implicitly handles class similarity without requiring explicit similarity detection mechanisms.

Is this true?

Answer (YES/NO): YES